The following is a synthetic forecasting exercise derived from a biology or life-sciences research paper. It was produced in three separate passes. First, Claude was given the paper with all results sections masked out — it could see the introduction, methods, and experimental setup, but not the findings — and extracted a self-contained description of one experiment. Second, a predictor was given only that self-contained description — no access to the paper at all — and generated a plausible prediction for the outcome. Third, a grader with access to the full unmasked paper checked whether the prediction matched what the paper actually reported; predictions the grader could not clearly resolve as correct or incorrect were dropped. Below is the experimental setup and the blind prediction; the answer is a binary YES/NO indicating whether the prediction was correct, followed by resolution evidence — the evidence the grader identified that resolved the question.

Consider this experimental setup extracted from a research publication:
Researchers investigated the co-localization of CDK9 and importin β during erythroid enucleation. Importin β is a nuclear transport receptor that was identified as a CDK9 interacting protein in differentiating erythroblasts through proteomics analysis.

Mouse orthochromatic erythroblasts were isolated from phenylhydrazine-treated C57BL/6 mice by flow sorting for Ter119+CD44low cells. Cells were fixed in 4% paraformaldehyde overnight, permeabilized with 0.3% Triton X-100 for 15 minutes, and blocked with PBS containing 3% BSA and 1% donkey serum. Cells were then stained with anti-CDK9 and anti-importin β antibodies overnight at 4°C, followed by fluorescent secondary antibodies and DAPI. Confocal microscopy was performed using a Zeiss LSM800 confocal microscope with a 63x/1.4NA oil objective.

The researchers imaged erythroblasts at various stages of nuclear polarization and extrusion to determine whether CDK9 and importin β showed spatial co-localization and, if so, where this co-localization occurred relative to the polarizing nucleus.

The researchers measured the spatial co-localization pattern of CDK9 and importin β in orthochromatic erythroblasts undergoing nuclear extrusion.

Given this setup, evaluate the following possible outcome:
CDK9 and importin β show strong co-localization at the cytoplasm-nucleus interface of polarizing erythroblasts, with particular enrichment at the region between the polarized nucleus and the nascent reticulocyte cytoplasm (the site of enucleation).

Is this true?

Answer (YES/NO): NO